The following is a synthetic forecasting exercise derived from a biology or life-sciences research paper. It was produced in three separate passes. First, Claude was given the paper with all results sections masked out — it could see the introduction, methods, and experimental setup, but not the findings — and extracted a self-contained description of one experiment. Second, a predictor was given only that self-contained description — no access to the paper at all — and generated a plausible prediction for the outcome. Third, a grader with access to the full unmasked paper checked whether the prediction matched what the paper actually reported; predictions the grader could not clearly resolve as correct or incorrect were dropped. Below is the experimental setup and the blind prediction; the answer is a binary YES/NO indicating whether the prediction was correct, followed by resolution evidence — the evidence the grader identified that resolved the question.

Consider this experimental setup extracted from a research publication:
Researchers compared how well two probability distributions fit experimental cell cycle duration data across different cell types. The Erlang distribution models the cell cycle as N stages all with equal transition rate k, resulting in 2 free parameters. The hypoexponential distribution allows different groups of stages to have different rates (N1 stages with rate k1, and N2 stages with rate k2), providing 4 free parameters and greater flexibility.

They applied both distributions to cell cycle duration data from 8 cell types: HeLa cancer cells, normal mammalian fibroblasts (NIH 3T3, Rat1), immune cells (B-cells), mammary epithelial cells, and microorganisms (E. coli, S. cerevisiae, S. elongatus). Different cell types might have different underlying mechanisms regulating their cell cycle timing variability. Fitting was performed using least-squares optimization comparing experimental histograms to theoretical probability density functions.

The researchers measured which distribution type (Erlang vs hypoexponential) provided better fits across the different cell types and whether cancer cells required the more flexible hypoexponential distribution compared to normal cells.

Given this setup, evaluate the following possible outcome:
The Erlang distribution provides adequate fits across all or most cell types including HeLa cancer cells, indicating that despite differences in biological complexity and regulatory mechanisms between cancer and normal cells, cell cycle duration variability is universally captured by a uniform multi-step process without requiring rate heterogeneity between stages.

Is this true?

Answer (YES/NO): YES